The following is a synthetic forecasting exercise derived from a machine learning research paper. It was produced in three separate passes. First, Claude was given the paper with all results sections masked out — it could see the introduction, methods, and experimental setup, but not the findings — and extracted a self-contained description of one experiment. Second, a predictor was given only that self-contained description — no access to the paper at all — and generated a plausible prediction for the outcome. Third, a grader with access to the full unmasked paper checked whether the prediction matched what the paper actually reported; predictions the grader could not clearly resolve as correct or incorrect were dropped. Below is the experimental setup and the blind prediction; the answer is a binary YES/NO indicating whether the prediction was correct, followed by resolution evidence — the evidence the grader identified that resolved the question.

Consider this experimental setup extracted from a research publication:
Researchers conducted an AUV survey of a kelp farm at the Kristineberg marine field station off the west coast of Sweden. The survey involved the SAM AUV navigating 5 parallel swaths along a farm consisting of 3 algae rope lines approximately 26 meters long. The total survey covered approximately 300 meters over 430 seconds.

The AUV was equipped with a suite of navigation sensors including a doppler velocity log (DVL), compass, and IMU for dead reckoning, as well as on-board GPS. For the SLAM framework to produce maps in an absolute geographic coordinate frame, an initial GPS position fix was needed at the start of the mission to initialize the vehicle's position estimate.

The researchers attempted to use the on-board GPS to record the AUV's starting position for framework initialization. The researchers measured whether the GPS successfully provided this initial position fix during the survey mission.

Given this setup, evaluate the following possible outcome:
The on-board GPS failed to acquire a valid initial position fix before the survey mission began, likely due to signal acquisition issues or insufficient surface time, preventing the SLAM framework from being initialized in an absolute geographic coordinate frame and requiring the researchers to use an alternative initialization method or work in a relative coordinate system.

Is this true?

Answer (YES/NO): NO